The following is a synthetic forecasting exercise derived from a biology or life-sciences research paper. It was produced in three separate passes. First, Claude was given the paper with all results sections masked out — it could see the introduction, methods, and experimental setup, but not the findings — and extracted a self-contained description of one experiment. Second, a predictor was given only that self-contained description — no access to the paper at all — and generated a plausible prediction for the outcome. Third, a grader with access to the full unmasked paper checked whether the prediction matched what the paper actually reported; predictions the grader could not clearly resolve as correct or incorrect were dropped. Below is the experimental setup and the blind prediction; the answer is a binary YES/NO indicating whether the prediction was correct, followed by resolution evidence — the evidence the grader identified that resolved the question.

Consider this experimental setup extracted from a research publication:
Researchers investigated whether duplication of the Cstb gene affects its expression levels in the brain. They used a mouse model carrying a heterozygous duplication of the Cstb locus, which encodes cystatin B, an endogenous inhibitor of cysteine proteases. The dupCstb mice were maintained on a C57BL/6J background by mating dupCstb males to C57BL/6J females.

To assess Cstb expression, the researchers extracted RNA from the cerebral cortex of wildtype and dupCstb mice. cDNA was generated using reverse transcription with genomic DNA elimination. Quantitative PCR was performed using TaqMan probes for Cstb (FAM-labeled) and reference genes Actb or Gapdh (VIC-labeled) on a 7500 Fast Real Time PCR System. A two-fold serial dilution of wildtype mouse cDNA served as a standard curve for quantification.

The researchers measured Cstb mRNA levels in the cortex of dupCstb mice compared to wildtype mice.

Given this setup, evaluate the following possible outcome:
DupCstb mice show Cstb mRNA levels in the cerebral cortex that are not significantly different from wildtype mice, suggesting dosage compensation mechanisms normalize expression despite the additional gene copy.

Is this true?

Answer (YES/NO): NO